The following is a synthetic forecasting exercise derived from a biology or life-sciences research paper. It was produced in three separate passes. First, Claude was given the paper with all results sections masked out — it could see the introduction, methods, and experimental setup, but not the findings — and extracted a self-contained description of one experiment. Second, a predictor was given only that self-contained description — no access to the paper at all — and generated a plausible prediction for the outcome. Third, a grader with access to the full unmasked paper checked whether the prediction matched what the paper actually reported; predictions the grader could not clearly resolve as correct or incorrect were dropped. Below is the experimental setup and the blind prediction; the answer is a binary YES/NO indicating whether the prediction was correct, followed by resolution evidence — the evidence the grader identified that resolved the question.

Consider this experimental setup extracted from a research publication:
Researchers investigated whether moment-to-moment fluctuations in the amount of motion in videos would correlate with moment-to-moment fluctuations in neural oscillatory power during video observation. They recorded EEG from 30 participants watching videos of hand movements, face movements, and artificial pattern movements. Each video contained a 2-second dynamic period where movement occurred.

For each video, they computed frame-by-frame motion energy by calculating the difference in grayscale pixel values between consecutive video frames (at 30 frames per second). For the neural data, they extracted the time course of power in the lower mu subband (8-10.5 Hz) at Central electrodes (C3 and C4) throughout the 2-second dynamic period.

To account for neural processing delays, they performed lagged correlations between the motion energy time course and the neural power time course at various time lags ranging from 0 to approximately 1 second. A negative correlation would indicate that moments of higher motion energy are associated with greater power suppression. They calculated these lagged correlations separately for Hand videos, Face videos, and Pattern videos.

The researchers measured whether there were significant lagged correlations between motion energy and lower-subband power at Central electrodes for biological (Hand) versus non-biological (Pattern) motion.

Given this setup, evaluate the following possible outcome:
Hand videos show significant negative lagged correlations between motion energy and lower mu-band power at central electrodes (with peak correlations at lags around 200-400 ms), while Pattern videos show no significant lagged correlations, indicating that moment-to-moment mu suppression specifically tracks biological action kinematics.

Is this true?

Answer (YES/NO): YES